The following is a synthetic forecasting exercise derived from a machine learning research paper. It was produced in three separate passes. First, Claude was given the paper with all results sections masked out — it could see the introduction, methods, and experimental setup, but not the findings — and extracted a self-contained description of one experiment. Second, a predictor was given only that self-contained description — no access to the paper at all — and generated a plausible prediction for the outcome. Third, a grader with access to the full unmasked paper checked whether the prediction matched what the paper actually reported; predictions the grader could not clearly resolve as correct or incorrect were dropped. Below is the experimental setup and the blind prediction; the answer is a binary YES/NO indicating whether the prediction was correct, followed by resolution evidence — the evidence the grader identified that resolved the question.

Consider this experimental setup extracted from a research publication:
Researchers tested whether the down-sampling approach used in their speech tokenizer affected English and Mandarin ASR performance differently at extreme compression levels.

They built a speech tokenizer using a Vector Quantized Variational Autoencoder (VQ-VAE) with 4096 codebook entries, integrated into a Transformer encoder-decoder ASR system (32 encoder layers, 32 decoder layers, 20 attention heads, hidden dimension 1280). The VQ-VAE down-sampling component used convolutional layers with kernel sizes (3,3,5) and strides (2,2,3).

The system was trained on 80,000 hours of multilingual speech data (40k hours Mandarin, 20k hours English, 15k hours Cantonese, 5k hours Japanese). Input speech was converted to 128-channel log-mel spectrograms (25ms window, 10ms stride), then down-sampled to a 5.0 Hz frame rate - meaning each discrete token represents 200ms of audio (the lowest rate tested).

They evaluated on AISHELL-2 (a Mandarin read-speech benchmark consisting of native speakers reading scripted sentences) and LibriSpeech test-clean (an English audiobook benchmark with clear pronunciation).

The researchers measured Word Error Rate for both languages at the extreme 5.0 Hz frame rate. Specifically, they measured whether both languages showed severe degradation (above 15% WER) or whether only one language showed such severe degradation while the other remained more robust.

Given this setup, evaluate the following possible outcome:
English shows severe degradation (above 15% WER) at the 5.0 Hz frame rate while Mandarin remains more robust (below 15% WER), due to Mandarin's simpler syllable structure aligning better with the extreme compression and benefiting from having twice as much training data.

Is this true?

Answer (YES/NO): NO